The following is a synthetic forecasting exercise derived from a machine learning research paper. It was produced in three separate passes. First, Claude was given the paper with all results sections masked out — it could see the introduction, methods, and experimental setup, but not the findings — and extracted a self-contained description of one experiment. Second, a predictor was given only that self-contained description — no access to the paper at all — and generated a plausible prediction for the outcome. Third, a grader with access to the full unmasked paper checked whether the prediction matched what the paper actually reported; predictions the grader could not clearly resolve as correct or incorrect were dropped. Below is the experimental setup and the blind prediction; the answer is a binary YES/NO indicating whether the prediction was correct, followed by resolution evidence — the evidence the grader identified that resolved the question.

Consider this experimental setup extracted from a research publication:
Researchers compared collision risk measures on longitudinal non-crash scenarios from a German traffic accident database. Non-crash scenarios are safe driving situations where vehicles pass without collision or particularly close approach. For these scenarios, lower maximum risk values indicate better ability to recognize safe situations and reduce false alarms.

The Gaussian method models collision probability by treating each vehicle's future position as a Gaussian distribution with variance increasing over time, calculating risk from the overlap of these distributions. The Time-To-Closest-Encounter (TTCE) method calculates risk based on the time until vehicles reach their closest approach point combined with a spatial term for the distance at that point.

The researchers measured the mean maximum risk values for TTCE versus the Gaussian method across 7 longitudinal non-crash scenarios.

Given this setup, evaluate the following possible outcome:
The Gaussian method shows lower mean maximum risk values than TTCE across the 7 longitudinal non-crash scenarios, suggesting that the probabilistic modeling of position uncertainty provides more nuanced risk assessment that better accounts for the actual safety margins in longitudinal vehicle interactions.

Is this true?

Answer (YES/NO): YES